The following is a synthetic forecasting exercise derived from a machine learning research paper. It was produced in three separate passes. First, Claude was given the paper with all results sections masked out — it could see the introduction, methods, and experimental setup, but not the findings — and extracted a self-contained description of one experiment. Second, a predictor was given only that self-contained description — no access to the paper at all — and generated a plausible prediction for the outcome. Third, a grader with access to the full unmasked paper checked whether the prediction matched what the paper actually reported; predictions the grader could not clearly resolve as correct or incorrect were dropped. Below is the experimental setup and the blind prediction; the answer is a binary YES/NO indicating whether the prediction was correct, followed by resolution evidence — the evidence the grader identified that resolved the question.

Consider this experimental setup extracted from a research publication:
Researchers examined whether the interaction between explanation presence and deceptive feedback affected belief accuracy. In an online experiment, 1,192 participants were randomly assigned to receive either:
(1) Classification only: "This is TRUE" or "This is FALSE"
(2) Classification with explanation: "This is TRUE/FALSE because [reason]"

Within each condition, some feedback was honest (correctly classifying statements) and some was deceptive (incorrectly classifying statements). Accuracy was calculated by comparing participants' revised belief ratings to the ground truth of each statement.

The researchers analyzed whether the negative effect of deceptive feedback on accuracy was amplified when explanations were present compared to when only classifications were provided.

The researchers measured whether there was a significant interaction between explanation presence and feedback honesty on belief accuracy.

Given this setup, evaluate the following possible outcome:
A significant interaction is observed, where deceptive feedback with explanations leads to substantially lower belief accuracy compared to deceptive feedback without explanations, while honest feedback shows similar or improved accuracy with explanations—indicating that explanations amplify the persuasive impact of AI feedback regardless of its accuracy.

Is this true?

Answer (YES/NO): NO